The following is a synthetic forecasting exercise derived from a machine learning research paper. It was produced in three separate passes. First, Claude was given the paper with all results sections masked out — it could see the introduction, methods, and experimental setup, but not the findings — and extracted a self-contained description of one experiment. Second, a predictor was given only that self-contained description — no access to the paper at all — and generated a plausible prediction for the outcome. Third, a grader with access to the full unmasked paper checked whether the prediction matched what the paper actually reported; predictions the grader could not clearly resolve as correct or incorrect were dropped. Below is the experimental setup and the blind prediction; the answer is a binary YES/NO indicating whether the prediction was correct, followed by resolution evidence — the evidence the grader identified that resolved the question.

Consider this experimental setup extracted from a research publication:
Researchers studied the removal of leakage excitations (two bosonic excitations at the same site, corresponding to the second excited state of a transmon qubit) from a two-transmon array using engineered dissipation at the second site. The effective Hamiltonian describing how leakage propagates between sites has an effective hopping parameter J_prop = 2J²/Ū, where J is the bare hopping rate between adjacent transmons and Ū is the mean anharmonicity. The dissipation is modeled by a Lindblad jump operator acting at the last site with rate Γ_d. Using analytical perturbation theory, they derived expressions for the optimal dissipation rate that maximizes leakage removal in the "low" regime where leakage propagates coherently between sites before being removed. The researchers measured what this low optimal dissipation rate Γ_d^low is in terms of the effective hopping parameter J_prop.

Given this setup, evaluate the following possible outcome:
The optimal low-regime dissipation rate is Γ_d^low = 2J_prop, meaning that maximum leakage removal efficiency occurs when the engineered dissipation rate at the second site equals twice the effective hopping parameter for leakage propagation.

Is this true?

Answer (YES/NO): NO